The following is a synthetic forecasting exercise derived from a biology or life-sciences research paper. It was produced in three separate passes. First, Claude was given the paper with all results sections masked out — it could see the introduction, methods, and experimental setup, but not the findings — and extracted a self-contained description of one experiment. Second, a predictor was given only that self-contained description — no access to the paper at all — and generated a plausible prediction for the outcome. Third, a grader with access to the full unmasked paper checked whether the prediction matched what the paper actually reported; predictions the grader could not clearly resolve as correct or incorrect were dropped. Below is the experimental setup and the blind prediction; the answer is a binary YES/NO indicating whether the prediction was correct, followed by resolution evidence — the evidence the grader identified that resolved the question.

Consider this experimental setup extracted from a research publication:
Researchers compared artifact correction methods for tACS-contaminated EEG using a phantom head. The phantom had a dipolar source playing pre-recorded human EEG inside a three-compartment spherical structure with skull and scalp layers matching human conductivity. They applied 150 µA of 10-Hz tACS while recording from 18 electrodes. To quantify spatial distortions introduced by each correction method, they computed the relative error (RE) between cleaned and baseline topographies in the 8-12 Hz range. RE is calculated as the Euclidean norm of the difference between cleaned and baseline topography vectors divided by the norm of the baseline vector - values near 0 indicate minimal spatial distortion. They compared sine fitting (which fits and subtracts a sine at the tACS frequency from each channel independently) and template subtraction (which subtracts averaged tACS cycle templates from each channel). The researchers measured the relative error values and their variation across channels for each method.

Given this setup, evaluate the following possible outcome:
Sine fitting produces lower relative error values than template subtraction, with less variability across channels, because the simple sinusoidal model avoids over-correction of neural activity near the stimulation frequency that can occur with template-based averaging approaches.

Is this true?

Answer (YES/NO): NO